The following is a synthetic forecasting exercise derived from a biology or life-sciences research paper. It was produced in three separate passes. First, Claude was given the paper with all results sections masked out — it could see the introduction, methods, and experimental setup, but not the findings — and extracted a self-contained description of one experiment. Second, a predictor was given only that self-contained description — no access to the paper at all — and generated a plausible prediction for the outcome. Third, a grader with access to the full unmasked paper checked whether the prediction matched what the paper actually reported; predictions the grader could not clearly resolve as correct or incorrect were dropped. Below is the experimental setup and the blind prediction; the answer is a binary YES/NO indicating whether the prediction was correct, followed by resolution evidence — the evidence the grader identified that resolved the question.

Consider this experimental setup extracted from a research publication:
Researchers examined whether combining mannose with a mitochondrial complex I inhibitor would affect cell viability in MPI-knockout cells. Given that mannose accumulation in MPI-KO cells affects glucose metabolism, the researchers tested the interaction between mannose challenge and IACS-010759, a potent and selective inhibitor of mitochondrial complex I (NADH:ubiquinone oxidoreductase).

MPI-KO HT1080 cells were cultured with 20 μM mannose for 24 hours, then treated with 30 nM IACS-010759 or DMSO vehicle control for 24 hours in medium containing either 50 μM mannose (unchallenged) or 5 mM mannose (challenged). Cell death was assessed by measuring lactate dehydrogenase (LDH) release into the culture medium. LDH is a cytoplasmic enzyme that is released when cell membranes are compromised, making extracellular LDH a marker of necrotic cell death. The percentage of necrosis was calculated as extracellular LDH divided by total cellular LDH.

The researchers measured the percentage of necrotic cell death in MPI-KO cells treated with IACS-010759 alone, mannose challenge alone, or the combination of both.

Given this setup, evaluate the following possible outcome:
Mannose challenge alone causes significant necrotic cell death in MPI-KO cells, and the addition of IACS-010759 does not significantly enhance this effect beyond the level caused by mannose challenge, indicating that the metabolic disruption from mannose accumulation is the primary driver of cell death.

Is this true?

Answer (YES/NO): NO